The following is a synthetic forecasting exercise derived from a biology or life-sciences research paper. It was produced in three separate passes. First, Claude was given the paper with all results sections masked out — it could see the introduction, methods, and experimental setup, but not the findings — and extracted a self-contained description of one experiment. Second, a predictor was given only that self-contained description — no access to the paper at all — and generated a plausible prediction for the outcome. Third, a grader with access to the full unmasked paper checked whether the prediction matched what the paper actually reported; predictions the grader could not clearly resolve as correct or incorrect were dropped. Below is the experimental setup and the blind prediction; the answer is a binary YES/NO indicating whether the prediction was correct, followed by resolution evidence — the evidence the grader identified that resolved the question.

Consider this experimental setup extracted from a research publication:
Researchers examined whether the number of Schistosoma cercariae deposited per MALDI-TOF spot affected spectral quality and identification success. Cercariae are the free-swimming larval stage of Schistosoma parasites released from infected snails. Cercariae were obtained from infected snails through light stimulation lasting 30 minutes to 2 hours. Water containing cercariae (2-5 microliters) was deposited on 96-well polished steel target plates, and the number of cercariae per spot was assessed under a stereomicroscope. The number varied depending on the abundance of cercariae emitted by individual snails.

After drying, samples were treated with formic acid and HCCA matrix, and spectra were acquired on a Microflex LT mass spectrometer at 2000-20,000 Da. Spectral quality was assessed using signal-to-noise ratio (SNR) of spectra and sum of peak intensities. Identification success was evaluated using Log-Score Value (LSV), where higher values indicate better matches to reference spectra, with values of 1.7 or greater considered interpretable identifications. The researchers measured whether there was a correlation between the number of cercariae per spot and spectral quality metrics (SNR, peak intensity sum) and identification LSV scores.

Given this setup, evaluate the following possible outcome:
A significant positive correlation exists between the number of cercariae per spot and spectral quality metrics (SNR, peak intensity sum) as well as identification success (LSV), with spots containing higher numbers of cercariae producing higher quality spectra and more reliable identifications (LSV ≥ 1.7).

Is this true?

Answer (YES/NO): NO